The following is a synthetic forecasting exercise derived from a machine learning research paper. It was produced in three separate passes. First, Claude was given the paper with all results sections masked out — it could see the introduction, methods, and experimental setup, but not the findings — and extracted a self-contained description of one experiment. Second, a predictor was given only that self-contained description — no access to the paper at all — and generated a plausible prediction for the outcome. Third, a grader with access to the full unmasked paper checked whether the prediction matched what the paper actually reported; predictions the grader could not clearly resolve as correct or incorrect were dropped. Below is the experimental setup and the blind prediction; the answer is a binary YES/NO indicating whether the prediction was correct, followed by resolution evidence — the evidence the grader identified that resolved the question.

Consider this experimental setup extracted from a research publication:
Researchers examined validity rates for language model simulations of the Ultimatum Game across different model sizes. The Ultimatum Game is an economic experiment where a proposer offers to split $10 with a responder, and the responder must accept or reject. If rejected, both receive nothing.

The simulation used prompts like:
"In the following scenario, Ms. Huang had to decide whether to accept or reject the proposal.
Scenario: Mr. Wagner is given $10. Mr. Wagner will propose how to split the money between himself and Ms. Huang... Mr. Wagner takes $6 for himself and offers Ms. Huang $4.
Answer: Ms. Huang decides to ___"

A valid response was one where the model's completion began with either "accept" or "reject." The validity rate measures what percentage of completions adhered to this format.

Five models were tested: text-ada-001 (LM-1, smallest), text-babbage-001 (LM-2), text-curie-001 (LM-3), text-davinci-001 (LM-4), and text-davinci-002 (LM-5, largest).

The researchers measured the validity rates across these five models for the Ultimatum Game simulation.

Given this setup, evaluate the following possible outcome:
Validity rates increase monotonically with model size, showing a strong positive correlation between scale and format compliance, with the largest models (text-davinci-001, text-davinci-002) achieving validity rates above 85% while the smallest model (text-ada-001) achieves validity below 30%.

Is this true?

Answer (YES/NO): NO